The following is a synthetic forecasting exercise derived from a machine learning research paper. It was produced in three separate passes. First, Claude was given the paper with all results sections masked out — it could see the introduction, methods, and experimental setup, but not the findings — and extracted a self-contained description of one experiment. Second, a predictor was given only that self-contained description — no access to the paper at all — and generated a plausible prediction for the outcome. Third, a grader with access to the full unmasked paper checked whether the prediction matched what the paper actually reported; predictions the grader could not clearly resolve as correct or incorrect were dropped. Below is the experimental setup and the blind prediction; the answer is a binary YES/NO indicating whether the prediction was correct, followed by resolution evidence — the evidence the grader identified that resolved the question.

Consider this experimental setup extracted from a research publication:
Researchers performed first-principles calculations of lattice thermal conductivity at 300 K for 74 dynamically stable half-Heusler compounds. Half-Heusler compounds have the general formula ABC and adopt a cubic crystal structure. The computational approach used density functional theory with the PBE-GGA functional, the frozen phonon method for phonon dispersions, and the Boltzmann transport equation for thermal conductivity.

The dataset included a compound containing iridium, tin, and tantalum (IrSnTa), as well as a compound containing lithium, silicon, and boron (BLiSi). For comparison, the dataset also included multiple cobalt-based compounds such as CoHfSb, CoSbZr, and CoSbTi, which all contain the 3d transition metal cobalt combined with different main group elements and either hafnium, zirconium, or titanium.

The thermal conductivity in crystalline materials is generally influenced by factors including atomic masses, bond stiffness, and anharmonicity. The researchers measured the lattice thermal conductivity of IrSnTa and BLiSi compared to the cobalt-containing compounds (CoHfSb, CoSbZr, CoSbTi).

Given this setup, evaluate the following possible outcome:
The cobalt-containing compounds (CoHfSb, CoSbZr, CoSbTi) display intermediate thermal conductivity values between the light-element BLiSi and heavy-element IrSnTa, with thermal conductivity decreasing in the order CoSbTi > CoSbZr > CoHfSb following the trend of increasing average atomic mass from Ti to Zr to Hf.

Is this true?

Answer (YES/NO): NO